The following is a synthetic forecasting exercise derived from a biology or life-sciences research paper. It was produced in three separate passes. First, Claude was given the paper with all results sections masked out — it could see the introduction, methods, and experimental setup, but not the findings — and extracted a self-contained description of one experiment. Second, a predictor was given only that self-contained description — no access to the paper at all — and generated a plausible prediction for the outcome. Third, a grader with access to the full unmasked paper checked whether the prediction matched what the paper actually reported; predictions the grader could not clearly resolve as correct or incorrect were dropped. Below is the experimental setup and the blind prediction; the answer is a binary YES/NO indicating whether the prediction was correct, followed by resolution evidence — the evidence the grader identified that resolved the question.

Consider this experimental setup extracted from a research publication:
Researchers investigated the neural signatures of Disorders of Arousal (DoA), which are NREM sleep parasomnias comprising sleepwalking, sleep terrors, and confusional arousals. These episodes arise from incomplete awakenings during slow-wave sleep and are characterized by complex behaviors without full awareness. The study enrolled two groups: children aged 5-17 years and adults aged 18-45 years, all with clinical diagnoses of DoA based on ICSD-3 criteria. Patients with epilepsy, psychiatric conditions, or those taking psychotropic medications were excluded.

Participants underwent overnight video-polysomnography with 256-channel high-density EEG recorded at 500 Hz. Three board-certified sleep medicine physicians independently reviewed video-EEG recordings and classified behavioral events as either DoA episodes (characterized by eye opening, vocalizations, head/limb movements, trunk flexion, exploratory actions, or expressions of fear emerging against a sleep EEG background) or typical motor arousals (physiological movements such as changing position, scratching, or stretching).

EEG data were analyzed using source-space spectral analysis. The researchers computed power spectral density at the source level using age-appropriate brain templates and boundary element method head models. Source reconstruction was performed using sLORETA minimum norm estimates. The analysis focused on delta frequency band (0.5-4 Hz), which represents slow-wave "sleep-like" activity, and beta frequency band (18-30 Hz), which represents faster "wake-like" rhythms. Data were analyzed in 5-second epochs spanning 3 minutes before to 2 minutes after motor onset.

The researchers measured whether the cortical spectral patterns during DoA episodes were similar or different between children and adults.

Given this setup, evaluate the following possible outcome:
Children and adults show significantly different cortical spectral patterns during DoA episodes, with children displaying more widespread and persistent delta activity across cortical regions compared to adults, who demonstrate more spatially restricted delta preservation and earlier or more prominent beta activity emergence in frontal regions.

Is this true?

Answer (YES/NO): NO